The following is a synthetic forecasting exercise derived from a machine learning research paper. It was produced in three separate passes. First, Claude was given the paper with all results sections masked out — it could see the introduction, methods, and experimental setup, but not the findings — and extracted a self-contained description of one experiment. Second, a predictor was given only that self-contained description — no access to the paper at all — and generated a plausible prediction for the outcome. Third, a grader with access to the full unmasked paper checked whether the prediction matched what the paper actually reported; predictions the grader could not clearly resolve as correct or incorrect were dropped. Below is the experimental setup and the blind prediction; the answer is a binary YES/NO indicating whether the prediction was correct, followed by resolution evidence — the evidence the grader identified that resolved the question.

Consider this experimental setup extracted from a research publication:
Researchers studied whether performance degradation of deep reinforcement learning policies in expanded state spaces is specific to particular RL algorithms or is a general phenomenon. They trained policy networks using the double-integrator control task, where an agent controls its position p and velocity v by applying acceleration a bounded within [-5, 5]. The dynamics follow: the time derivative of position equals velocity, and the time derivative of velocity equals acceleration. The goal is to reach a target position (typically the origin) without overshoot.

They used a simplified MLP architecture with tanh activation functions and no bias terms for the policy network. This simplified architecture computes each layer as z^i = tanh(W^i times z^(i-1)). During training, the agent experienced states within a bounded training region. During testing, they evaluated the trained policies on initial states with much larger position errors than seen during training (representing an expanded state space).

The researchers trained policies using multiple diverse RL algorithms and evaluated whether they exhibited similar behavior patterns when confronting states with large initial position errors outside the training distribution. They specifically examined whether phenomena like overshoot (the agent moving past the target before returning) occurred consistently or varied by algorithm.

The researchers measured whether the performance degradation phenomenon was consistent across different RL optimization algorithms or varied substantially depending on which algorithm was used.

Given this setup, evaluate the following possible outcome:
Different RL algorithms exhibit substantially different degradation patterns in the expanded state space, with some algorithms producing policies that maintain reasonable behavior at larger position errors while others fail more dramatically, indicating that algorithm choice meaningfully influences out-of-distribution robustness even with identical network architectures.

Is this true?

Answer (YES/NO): NO